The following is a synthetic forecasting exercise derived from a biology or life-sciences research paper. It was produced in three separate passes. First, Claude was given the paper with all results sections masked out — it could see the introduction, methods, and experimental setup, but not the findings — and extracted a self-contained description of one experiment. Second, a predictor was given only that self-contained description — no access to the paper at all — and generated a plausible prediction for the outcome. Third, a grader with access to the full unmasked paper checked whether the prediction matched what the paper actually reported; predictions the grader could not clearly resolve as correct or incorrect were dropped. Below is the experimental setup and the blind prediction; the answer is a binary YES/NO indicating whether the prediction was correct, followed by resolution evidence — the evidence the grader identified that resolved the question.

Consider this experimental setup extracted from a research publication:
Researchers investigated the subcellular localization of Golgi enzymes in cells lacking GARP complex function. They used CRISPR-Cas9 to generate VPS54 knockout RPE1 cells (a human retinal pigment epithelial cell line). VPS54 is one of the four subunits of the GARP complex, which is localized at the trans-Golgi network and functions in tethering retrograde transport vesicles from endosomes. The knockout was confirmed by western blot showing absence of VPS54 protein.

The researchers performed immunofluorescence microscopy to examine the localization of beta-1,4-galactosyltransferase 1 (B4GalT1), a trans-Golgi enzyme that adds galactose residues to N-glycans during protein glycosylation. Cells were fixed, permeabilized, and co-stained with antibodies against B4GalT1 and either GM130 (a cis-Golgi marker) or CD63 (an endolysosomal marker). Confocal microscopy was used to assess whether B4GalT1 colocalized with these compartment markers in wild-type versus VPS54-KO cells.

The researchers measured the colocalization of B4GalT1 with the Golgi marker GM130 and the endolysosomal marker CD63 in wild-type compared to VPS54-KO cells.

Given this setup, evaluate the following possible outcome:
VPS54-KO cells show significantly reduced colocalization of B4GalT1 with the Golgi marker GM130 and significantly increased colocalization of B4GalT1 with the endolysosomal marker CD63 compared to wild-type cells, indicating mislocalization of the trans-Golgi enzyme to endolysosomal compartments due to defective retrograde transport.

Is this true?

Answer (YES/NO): YES